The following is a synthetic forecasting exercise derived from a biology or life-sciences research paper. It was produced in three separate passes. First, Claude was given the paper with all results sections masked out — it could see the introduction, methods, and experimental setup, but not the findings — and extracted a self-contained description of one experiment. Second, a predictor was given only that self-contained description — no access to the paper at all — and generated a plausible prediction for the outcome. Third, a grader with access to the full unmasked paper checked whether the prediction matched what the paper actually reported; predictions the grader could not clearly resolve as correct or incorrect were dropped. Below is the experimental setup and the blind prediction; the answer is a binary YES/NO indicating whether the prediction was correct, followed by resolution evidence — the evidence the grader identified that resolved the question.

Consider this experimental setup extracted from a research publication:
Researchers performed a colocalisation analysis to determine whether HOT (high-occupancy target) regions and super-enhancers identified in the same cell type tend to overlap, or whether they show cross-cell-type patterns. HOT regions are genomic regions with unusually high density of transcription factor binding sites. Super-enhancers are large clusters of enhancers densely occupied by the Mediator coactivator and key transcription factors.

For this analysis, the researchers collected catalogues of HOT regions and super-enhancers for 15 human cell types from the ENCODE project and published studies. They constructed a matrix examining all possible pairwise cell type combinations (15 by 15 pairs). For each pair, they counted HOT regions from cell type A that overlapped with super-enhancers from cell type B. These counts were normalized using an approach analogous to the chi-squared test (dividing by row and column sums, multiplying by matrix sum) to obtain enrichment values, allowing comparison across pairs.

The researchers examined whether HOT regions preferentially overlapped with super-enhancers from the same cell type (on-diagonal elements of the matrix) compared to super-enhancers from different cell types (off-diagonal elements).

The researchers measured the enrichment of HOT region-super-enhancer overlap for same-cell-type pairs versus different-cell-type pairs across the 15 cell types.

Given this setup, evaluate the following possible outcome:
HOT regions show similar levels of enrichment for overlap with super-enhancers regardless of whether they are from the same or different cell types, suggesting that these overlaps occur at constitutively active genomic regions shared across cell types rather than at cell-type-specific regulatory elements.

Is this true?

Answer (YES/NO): NO